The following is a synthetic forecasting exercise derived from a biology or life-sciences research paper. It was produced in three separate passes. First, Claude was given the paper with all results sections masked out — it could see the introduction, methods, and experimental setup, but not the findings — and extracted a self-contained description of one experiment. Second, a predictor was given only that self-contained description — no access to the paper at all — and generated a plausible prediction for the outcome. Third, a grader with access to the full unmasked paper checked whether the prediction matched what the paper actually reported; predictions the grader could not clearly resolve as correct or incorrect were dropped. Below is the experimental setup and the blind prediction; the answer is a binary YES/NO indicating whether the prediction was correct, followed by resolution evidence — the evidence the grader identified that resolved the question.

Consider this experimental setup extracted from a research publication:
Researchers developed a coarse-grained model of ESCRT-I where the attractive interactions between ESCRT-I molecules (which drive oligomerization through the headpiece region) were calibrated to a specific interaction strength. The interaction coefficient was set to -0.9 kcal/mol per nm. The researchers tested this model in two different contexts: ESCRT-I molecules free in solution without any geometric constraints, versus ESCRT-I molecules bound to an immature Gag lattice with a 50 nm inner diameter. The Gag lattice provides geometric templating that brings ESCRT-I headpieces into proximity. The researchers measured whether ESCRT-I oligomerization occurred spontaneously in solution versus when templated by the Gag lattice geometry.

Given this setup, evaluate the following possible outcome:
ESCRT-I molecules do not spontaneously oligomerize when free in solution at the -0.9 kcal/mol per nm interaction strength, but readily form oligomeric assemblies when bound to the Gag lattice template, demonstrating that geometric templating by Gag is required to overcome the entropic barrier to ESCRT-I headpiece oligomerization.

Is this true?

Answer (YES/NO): YES